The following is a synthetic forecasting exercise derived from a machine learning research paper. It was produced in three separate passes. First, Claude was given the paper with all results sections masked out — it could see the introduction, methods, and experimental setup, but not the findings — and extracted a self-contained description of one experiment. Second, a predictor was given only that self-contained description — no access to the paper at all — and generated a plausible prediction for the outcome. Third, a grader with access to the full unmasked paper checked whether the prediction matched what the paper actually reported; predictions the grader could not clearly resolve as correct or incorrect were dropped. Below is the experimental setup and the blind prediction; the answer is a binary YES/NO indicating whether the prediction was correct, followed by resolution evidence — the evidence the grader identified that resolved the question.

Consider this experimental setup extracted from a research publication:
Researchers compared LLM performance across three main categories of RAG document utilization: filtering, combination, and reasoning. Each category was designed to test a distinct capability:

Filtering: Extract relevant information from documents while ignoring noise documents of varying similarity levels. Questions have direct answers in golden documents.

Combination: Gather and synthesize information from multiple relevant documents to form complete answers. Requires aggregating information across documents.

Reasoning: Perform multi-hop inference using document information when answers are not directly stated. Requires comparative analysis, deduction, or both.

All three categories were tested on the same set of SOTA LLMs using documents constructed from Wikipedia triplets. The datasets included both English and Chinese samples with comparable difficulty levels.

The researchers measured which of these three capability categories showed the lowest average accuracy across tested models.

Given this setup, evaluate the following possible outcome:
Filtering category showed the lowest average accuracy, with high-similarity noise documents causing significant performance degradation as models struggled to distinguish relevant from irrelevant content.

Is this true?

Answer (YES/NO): NO